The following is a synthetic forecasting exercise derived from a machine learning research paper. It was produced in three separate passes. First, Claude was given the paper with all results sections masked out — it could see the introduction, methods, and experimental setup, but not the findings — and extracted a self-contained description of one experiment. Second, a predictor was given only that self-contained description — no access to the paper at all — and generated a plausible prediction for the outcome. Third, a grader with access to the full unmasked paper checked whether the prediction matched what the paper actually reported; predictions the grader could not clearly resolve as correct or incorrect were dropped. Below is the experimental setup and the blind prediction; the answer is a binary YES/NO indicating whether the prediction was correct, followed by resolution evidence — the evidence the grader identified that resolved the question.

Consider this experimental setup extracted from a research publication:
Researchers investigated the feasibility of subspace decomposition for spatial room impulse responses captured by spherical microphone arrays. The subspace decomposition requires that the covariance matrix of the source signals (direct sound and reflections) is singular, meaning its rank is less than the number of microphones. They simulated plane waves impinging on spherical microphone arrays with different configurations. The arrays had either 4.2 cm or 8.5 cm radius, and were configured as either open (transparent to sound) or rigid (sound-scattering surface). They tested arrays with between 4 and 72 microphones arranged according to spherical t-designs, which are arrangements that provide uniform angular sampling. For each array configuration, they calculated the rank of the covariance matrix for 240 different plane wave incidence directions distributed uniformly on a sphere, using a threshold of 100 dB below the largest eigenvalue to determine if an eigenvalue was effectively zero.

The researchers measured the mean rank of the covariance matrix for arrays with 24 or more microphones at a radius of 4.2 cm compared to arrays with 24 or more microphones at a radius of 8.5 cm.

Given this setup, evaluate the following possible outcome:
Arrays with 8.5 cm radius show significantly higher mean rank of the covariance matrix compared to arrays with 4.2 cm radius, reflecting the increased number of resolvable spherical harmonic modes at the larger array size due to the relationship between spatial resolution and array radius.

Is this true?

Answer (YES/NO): YES